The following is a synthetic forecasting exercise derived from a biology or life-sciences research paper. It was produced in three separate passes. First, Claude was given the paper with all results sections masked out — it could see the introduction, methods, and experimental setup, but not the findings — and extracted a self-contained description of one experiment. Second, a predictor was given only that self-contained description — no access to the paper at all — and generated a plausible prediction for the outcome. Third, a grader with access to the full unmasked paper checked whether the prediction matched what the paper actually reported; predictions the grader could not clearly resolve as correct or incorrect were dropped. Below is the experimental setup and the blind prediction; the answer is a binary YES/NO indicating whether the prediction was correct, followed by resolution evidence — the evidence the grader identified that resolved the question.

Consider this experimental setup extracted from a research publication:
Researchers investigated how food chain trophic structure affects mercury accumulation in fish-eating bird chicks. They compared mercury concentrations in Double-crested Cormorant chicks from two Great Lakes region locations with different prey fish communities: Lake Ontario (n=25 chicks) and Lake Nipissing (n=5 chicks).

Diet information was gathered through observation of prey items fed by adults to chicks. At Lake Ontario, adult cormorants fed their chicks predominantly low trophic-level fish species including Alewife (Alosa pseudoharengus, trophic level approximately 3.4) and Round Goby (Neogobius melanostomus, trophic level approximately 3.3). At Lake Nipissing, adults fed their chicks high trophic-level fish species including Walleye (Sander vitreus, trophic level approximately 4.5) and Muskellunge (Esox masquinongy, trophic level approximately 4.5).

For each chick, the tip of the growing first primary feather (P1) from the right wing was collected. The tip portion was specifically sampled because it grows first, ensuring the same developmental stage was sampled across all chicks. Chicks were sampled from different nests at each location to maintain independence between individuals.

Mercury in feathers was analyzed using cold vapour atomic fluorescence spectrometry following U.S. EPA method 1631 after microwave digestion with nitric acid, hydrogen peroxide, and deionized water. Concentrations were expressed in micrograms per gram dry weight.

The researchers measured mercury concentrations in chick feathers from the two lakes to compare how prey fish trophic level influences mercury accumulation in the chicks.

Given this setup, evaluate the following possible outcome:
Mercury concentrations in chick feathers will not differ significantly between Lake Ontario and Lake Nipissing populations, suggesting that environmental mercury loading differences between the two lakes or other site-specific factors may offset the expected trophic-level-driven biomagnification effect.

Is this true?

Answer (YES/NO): NO